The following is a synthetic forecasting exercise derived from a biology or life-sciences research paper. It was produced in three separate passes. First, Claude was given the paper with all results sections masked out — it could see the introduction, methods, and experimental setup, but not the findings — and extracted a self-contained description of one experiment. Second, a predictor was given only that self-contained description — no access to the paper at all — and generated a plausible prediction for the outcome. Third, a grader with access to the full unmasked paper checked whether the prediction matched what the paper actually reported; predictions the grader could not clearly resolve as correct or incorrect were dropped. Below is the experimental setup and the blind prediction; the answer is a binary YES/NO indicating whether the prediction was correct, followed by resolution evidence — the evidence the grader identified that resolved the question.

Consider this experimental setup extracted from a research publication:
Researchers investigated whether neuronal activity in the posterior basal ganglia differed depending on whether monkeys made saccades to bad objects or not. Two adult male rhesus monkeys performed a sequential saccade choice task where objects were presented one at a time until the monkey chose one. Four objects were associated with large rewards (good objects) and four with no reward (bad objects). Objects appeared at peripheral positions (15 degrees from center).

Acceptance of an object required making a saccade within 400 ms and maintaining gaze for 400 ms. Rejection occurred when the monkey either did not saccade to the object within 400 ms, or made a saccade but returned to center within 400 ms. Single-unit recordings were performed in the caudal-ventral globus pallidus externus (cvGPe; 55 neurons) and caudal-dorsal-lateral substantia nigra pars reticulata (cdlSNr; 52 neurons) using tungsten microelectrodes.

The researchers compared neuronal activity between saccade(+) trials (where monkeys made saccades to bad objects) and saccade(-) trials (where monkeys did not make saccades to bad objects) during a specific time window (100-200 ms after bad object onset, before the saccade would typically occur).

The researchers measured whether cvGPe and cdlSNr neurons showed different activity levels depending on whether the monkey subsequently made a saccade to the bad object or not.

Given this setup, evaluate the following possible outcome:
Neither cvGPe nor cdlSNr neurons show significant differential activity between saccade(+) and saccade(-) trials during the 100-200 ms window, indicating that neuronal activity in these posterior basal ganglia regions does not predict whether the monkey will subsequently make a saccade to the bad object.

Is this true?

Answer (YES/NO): NO